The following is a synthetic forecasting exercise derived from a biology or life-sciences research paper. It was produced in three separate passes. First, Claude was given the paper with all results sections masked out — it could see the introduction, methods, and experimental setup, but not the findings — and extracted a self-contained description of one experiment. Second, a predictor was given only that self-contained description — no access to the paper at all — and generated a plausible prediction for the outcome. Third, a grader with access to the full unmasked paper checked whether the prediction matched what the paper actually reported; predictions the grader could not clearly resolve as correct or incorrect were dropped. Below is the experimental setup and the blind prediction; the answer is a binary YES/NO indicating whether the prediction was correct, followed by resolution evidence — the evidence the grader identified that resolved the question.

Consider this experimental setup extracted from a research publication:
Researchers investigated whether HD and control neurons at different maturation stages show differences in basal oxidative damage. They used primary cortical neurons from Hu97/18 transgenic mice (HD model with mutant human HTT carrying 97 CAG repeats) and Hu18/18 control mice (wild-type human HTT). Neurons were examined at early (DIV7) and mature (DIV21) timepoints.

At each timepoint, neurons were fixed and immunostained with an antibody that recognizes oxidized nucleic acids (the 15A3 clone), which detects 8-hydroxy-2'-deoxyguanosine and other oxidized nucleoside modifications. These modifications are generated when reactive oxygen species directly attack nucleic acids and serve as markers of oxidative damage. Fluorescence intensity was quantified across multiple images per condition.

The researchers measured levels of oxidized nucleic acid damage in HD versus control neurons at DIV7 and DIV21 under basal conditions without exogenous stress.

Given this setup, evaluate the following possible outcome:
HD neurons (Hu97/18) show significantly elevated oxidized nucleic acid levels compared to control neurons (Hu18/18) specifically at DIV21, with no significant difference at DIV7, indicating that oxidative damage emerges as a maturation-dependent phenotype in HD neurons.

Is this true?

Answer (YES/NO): YES